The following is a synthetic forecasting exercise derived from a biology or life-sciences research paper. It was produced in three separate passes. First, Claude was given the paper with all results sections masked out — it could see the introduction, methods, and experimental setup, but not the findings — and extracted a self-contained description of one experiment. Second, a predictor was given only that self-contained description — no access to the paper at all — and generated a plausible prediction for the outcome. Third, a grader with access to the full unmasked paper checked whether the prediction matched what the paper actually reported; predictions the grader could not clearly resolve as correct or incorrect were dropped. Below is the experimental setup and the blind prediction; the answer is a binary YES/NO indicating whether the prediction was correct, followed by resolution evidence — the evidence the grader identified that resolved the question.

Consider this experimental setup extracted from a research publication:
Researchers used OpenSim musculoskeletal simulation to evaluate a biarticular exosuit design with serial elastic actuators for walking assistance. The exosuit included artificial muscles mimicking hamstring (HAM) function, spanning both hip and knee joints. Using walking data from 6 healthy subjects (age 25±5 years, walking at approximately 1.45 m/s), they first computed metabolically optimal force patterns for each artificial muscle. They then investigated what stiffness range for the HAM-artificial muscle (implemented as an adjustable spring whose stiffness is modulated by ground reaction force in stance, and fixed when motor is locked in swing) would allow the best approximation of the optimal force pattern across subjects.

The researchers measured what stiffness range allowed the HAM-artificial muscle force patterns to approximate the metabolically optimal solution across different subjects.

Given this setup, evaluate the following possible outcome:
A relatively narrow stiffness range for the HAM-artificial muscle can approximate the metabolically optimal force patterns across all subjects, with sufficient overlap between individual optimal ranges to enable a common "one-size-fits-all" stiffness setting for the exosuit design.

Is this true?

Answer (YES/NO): YES